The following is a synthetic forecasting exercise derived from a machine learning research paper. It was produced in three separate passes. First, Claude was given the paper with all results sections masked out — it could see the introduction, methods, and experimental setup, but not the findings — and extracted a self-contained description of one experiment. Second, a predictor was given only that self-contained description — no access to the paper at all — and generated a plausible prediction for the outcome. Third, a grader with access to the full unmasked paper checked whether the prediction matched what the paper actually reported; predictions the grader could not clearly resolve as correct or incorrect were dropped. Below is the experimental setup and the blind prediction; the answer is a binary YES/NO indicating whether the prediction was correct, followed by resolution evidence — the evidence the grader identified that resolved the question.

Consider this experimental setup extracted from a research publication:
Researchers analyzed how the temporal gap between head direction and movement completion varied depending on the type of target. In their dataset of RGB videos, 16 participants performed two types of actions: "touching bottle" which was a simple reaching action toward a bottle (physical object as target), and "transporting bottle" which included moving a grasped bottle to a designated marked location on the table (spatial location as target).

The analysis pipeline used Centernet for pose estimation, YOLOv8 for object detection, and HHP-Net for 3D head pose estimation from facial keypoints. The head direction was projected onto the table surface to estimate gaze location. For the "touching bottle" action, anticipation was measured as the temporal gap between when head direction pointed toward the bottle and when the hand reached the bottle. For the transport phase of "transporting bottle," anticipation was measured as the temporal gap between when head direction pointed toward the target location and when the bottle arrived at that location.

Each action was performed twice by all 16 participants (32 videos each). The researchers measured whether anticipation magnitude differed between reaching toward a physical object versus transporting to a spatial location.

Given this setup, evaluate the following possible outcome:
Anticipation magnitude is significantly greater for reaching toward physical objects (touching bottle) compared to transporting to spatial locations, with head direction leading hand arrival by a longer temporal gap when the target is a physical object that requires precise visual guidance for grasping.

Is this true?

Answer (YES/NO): NO